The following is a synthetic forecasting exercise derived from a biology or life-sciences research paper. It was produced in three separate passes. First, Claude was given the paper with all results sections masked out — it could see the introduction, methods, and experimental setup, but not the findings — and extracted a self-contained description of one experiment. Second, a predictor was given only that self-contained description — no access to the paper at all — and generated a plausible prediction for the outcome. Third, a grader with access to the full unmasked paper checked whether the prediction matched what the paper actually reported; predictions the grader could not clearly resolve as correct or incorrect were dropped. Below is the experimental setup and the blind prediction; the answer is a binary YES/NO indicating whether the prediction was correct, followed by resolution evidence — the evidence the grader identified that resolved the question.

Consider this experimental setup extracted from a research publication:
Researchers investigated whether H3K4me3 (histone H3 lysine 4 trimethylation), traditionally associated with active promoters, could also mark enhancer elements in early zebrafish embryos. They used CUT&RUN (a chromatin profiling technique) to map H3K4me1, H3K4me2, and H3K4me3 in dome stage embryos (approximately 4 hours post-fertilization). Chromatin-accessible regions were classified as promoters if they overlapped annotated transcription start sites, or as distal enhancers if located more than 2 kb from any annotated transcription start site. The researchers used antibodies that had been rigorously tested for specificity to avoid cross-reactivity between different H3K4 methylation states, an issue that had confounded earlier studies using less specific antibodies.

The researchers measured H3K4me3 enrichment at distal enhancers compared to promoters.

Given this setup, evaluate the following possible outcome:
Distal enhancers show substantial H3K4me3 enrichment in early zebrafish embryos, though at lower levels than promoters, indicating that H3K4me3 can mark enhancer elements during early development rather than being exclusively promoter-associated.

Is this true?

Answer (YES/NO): NO